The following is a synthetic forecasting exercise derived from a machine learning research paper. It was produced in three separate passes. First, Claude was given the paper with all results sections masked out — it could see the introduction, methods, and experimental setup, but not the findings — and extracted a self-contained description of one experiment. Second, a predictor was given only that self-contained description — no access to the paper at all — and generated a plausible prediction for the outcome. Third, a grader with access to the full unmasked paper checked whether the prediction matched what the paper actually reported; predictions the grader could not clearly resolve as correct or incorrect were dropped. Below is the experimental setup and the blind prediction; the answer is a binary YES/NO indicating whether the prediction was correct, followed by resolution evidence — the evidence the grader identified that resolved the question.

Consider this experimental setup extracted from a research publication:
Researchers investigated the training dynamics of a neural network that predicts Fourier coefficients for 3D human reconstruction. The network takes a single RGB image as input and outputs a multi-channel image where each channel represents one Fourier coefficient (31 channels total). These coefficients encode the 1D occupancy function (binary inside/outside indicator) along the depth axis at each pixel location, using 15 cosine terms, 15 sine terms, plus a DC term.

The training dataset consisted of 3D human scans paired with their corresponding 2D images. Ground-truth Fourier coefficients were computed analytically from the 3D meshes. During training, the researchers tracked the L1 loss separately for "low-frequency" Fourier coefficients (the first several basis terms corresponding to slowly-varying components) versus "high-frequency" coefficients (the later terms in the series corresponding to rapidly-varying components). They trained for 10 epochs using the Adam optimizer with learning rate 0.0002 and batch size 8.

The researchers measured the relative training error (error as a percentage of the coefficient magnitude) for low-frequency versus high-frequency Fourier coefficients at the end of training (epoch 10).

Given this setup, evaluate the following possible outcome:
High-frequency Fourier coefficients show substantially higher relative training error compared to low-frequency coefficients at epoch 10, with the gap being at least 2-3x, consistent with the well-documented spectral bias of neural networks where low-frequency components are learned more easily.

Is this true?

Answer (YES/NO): NO